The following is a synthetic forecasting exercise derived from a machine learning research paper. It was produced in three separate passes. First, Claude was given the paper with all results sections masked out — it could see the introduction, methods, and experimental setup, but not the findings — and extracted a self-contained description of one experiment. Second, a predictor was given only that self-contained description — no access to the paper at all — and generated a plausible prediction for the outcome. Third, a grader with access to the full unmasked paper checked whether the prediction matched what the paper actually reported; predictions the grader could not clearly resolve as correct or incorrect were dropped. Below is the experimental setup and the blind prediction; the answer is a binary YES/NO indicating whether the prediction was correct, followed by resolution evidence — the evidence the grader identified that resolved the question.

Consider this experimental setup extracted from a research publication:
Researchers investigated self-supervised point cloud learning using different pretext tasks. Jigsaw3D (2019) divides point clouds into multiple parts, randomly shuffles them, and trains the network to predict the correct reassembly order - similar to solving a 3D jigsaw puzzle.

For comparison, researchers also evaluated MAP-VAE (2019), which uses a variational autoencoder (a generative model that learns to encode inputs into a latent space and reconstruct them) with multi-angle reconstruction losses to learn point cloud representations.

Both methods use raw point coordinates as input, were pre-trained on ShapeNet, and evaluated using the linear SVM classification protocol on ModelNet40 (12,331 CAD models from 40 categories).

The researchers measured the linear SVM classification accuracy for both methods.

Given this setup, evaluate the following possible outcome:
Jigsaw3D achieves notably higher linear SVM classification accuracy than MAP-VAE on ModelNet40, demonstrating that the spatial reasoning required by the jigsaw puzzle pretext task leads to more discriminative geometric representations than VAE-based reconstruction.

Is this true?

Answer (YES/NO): NO